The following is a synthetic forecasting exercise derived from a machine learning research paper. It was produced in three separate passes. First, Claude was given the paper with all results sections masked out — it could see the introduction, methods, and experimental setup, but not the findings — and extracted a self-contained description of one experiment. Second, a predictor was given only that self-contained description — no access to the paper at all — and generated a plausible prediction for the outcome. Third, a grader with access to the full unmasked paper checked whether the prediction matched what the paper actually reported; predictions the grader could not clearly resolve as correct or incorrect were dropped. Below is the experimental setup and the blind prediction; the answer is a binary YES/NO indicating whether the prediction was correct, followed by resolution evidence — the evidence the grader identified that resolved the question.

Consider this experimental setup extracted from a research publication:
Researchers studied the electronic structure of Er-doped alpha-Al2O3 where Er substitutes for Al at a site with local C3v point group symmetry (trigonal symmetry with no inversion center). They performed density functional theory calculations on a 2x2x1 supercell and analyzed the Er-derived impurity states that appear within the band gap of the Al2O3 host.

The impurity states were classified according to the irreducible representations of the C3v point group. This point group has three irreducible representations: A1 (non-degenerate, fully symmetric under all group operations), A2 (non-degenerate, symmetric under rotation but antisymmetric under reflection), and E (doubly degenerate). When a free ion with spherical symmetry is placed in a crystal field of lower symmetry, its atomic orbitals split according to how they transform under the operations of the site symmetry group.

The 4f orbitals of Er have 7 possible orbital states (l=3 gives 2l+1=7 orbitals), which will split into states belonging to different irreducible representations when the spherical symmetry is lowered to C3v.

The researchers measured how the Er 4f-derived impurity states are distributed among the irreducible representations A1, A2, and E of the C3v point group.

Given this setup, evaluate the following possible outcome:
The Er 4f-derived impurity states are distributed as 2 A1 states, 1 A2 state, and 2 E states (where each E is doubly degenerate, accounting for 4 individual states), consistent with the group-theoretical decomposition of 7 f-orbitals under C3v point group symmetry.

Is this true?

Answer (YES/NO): YES